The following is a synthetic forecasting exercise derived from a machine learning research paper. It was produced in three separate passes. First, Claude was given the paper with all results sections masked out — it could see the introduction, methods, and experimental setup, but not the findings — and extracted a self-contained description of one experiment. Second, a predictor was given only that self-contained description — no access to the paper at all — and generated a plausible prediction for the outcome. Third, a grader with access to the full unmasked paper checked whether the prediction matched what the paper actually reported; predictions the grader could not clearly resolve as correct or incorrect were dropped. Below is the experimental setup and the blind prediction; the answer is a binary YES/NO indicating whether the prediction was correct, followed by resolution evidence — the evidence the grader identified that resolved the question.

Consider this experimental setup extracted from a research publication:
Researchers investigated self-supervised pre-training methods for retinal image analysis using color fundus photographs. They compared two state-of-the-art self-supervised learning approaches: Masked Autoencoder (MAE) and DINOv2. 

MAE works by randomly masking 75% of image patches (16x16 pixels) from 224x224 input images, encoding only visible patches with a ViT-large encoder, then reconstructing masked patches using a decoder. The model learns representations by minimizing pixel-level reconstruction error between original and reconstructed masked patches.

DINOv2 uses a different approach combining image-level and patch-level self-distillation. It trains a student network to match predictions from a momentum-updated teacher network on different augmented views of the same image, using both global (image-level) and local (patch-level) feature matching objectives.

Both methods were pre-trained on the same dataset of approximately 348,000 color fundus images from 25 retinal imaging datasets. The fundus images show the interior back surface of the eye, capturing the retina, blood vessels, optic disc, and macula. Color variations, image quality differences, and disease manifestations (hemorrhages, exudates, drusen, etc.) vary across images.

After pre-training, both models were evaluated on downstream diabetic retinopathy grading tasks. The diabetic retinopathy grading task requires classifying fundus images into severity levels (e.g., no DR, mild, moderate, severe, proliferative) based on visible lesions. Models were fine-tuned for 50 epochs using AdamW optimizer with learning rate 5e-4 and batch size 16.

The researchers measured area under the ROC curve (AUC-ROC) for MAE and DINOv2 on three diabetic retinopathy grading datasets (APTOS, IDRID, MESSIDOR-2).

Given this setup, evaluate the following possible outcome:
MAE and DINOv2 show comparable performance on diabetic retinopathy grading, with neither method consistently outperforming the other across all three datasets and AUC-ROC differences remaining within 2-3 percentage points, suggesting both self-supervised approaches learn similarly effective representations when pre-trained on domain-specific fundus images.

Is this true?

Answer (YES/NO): NO